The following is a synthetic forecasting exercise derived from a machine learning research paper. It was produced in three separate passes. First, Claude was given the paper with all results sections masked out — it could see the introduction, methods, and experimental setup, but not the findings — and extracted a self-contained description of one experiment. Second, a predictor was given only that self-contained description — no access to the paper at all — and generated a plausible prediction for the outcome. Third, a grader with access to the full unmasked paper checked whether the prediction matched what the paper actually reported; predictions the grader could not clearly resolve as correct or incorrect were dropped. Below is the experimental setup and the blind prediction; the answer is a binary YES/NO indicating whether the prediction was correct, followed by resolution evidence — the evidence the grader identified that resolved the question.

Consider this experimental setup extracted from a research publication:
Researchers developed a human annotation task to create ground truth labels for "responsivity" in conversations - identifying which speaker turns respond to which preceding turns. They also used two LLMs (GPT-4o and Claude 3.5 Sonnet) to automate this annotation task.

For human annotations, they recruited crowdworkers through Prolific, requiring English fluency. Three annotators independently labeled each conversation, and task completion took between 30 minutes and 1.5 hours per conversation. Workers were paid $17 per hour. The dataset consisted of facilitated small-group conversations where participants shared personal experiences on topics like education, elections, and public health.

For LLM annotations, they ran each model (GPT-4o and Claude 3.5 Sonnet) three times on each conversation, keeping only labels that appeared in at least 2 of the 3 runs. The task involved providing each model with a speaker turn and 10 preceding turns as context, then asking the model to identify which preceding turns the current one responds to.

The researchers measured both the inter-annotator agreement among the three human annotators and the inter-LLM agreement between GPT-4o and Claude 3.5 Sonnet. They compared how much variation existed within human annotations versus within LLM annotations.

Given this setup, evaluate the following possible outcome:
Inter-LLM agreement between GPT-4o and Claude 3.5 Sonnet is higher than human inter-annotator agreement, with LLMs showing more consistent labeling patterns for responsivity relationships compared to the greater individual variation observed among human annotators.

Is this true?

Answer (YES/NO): NO